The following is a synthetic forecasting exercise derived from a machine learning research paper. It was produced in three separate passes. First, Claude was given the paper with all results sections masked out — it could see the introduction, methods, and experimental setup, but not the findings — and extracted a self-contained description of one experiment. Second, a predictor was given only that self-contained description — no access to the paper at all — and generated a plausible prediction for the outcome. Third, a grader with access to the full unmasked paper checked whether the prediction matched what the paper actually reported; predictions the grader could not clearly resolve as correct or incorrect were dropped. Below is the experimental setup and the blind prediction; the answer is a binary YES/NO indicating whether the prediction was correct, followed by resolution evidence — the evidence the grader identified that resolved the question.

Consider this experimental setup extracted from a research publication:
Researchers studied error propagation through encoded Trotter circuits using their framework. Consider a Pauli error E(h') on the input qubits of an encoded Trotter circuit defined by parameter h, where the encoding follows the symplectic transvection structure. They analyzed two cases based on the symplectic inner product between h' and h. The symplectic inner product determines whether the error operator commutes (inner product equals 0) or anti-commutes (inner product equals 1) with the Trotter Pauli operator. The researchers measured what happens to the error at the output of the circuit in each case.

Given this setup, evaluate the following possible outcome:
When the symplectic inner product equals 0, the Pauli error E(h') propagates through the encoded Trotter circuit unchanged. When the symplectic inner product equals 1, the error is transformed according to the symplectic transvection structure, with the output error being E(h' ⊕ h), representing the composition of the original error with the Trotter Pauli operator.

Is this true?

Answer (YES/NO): NO